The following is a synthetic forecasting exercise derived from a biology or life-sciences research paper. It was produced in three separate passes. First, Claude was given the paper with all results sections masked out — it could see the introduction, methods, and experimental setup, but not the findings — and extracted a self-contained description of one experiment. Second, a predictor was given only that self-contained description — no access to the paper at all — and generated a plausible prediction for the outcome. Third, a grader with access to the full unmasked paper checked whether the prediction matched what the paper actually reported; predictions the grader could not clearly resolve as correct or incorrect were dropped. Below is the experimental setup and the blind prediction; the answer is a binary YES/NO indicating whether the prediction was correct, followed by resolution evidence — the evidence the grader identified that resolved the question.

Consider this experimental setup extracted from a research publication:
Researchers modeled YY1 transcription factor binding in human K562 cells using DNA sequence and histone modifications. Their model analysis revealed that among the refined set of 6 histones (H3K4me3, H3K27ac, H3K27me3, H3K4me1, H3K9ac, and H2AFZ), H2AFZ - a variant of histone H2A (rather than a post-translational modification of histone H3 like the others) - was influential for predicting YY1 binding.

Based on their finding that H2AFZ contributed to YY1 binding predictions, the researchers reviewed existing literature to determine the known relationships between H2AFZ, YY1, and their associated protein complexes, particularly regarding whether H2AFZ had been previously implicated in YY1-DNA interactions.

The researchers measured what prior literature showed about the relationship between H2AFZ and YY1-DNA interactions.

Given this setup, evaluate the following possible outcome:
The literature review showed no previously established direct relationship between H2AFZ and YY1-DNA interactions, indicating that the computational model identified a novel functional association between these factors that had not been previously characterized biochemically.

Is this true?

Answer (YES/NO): YES